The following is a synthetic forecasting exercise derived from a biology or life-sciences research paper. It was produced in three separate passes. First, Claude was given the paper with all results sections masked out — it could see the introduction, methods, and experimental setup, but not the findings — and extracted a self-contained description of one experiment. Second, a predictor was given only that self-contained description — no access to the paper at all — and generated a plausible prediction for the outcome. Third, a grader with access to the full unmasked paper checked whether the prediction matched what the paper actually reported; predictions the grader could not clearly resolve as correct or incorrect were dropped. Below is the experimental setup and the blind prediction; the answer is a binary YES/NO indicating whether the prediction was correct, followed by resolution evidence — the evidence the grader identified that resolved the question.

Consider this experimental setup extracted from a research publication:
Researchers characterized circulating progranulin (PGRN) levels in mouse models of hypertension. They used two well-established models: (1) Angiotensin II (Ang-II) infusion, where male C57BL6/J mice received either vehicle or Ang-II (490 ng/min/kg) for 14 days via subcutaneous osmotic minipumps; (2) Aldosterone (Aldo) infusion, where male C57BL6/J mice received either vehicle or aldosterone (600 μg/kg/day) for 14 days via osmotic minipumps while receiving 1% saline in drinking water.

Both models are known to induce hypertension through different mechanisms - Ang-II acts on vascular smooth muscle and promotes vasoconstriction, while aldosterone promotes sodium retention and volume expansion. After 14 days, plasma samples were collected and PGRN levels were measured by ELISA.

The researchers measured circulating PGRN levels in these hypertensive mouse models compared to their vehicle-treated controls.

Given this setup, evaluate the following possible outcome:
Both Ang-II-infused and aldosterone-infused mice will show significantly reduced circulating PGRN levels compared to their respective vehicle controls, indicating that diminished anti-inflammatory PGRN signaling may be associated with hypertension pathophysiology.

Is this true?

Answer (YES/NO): NO